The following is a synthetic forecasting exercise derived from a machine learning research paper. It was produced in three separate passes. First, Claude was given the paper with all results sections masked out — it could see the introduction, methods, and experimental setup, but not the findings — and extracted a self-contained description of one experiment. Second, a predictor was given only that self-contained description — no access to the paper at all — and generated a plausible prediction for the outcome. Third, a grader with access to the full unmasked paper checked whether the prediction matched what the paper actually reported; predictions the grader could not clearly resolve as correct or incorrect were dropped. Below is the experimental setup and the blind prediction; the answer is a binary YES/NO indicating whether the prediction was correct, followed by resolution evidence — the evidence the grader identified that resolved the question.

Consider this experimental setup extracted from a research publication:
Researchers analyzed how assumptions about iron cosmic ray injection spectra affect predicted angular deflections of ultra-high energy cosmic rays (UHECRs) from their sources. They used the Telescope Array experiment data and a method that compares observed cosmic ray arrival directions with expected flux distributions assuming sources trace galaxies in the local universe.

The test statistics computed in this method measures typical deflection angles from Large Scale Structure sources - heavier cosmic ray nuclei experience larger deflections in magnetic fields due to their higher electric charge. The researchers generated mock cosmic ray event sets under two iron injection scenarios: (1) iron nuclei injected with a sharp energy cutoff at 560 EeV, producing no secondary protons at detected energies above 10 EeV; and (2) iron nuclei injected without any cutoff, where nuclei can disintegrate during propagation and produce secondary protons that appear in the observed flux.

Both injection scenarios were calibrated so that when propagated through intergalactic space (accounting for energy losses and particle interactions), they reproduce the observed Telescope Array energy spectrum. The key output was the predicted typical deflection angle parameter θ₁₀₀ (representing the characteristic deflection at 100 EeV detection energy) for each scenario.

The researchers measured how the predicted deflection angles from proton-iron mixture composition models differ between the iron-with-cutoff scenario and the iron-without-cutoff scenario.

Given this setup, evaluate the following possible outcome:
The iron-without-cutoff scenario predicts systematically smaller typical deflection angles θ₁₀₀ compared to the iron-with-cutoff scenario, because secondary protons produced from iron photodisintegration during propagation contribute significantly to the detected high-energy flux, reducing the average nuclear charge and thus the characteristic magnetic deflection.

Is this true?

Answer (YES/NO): YES